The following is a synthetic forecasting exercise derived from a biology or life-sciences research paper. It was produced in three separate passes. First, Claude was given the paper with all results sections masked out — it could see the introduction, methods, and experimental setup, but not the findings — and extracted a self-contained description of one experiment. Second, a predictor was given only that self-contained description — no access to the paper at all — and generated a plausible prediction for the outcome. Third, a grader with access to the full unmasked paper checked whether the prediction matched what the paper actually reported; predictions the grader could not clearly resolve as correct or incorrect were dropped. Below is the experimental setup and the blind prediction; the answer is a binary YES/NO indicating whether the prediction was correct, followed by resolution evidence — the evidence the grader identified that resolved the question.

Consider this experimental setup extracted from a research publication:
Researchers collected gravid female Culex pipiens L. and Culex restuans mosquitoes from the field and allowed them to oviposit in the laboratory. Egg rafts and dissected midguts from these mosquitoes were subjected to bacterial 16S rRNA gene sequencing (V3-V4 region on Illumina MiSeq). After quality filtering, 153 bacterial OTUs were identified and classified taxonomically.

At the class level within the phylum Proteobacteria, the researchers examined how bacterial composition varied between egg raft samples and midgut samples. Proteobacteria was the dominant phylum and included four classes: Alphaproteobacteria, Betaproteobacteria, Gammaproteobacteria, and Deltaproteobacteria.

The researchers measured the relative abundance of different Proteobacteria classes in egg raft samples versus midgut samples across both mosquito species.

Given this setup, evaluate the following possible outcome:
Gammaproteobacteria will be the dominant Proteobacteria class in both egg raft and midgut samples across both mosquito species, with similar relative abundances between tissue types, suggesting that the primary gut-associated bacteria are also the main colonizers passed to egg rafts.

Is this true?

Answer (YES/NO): NO